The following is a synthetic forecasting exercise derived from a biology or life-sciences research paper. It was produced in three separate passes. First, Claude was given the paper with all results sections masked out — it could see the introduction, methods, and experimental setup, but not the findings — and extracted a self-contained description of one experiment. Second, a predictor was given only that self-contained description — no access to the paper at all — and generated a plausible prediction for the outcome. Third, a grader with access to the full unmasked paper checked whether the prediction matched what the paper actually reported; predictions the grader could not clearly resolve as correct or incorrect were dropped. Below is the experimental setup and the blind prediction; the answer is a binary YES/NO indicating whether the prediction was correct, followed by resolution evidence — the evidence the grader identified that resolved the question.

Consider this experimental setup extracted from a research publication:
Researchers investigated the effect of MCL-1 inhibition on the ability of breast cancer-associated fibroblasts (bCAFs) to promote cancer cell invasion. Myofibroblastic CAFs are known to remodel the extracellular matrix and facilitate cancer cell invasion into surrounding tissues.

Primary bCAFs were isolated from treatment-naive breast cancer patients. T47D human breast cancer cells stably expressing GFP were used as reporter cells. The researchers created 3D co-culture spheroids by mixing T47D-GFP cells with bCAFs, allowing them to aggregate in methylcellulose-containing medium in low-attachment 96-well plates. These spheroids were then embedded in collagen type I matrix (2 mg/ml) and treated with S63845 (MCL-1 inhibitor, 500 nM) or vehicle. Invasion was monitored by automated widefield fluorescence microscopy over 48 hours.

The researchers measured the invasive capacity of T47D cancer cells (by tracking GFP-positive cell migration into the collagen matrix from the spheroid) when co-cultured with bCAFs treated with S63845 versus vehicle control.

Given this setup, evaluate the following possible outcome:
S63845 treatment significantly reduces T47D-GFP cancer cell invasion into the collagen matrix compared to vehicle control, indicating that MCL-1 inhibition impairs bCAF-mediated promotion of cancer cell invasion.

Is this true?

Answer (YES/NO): YES